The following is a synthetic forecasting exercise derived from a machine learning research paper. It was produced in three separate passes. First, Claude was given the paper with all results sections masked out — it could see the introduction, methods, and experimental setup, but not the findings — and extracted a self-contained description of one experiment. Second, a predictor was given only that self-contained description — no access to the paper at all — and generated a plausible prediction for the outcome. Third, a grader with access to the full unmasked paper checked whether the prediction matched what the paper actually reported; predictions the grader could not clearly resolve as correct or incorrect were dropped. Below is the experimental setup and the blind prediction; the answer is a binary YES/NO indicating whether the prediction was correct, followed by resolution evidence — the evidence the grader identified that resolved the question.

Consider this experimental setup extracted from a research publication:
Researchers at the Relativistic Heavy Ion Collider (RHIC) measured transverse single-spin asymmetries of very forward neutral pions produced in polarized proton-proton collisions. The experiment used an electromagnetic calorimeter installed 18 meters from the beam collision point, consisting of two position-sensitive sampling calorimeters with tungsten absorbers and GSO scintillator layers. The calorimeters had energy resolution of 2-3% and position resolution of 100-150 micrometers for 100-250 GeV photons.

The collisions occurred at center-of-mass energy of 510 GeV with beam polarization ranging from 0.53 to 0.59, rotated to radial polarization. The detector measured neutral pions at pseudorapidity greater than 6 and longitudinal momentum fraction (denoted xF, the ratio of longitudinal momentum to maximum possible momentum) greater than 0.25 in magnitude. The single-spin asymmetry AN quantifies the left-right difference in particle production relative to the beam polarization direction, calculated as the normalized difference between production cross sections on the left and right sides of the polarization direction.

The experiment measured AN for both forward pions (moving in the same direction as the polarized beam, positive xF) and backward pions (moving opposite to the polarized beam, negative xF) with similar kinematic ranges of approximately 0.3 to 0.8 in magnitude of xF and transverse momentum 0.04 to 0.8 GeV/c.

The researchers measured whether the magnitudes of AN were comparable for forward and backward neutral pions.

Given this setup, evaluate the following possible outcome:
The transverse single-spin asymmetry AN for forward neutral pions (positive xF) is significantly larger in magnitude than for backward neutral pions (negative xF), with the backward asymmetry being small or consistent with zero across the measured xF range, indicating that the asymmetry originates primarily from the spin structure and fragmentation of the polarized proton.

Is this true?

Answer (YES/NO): YES